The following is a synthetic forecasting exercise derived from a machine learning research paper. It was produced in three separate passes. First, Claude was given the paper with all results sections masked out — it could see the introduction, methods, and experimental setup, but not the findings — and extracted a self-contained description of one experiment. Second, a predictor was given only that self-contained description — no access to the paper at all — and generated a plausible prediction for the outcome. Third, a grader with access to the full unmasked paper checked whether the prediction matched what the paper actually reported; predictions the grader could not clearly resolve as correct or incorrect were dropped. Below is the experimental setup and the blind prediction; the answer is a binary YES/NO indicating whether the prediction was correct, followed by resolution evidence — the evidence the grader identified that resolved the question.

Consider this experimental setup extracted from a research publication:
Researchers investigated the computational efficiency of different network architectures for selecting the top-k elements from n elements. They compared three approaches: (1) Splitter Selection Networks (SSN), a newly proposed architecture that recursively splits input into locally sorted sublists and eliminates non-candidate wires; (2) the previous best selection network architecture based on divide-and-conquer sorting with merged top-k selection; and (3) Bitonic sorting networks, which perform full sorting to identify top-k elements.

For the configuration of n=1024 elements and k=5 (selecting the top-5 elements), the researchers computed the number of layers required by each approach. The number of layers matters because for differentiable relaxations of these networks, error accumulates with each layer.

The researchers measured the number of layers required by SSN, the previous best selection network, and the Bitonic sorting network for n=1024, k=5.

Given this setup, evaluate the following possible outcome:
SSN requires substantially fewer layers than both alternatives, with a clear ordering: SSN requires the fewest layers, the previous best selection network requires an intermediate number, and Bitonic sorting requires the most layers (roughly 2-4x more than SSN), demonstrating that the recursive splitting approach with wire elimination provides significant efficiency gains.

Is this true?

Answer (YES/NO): YES